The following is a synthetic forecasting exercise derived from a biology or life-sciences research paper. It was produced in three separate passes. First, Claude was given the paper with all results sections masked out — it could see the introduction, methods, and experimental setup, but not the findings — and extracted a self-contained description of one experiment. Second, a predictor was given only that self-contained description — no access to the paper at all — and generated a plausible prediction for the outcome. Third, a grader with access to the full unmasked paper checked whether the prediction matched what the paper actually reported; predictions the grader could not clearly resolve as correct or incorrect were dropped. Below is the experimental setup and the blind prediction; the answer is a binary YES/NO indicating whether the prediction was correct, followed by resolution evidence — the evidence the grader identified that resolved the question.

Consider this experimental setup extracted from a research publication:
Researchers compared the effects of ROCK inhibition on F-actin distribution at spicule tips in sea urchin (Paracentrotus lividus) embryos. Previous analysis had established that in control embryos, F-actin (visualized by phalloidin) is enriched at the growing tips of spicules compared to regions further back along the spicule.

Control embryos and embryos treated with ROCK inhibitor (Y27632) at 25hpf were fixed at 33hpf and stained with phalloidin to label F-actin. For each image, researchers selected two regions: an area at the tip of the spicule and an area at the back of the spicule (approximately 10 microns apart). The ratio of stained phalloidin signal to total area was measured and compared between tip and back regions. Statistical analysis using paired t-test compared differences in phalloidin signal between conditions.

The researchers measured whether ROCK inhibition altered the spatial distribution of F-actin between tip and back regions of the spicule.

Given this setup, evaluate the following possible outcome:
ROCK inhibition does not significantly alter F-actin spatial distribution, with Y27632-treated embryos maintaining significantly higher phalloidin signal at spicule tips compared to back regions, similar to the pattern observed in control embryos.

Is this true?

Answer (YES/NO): YES